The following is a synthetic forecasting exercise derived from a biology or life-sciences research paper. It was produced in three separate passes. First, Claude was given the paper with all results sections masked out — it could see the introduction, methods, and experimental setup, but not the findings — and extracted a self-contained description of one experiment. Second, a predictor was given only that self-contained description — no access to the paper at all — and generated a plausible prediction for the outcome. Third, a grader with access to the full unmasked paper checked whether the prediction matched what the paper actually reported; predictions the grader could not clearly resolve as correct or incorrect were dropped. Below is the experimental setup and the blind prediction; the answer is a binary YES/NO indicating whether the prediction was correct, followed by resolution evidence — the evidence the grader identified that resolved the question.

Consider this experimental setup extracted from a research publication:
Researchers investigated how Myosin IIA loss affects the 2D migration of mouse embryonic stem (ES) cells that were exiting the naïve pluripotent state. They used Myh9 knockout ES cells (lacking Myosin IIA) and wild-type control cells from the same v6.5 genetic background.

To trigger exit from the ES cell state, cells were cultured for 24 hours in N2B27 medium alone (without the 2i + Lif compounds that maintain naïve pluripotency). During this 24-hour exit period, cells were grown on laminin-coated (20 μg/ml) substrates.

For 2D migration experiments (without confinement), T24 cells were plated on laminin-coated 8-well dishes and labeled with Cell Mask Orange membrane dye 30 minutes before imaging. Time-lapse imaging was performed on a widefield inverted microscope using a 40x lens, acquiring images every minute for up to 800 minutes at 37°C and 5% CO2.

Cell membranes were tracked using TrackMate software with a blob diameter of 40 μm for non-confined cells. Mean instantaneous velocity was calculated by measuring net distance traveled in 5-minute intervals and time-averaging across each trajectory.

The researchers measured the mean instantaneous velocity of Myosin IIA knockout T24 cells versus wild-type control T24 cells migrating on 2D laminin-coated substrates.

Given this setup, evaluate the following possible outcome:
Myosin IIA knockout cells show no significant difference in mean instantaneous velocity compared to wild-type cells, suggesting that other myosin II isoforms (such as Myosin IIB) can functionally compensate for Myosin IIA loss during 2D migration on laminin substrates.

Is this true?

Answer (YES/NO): NO